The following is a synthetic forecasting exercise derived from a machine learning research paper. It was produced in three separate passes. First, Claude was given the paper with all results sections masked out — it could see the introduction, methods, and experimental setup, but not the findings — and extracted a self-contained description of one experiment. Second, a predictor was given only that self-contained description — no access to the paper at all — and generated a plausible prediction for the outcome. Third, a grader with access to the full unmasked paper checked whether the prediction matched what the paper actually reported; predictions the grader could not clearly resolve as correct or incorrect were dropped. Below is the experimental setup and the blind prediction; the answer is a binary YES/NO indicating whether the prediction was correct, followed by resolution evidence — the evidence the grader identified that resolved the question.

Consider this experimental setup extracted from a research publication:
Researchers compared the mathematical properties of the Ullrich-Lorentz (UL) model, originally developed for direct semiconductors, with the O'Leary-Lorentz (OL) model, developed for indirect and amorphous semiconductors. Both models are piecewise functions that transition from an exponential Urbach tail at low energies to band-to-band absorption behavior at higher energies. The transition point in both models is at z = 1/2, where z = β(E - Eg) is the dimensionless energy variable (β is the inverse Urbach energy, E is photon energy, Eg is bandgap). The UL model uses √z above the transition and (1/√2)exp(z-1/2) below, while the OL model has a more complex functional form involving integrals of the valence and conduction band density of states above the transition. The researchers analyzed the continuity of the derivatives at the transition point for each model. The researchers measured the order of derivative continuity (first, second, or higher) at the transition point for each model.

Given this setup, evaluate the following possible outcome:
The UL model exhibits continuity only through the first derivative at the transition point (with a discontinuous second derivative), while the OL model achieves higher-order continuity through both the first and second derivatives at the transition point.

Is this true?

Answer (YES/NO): YES